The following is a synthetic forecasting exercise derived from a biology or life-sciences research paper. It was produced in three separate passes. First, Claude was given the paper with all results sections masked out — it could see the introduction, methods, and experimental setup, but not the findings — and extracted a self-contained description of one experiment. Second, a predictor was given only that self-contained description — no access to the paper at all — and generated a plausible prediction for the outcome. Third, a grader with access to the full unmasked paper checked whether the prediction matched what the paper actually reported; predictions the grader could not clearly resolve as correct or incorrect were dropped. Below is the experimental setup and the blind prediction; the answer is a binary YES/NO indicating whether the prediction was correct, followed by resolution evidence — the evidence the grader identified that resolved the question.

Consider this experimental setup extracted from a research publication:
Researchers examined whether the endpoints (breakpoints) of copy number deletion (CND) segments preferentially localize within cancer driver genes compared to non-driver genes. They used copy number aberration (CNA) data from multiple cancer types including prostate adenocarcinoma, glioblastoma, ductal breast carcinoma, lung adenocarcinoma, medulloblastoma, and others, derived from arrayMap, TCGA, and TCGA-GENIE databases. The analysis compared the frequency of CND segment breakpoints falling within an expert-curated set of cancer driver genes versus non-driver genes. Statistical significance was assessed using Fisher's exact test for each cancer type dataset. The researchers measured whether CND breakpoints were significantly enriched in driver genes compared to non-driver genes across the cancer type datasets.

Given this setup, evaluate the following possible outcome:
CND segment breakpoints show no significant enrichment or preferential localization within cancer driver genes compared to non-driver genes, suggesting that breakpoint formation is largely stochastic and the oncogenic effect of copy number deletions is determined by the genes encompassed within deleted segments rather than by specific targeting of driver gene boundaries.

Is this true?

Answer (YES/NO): NO